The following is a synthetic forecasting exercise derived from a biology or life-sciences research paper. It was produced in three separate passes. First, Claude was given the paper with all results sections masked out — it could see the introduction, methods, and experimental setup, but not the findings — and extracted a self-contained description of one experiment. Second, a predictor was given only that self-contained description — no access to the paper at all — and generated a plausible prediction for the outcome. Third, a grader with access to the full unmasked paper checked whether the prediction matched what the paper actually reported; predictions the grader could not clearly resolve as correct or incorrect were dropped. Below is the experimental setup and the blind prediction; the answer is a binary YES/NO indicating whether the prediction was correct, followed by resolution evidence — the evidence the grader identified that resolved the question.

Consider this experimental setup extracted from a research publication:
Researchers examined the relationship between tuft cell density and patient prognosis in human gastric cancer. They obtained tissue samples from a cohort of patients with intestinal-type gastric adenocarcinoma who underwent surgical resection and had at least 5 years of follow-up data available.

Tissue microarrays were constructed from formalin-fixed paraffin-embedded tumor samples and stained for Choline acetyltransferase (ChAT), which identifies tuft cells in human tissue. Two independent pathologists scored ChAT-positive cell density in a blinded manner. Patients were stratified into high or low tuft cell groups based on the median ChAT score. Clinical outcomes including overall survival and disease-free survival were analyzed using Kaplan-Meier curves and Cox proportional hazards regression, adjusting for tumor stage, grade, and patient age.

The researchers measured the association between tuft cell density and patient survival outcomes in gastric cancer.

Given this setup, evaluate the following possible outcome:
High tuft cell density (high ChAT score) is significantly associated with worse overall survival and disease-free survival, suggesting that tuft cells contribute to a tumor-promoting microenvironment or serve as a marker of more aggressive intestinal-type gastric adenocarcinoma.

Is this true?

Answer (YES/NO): NO